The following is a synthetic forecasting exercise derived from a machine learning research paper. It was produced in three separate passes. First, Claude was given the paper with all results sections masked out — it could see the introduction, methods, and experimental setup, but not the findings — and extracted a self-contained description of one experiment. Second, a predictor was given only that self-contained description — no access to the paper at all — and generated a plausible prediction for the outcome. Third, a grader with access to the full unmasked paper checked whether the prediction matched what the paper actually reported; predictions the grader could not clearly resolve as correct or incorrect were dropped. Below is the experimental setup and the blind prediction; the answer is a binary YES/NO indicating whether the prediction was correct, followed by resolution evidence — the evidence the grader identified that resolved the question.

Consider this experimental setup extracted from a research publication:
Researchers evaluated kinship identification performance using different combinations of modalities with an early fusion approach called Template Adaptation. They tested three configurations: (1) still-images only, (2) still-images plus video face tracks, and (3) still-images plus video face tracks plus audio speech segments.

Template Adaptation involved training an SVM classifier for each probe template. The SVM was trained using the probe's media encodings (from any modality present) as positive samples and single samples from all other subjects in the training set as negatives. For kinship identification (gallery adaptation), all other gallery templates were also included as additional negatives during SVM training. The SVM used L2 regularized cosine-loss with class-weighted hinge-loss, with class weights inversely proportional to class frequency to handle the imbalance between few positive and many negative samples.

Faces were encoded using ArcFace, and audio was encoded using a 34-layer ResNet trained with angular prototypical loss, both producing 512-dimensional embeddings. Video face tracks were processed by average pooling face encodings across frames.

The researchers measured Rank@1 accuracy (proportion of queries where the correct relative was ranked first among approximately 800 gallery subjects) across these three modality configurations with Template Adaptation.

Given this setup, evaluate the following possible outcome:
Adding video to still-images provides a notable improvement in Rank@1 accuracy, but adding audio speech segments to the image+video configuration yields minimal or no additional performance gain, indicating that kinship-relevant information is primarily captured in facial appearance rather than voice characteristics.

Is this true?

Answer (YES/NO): NO